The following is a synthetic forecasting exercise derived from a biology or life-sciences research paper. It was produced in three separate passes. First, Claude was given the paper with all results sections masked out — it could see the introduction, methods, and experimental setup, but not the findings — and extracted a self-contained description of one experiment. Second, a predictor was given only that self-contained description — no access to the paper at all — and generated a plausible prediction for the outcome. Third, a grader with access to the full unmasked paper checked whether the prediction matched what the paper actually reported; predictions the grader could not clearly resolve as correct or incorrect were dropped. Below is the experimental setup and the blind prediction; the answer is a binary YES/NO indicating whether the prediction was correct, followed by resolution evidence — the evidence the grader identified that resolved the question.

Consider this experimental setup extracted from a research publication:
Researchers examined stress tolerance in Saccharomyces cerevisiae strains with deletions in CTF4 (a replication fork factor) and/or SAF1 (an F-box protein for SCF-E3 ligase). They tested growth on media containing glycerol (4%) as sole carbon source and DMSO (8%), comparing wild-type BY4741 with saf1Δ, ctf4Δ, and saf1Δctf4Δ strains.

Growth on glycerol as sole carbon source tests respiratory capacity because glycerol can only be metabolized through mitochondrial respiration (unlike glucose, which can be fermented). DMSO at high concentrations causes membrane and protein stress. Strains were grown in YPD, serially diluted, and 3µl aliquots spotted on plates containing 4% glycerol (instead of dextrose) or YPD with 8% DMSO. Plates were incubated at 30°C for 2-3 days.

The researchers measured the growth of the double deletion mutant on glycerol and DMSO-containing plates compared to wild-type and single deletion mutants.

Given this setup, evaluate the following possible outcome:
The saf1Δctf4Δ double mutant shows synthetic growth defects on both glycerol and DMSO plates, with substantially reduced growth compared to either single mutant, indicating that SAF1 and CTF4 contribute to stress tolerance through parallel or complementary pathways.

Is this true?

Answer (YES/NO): NO